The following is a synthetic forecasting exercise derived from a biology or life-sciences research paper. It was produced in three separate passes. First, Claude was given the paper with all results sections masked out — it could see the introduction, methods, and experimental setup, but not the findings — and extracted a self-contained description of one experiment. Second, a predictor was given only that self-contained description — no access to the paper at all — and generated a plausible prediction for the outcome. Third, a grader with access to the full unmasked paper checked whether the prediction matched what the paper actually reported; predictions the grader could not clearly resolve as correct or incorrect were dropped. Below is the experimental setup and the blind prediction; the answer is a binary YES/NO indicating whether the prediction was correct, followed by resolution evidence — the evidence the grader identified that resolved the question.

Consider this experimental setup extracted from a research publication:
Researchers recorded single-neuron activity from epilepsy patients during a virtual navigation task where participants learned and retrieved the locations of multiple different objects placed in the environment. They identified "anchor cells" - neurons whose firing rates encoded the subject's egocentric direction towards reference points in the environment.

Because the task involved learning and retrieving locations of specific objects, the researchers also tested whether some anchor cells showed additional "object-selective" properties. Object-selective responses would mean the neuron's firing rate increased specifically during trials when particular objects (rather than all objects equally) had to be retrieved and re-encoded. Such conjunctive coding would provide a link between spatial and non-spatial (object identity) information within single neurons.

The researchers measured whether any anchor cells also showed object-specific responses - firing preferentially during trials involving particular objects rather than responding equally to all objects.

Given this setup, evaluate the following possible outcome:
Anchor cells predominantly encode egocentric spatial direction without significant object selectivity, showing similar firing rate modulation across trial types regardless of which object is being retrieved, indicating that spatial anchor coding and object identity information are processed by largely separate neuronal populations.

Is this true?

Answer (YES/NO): NO